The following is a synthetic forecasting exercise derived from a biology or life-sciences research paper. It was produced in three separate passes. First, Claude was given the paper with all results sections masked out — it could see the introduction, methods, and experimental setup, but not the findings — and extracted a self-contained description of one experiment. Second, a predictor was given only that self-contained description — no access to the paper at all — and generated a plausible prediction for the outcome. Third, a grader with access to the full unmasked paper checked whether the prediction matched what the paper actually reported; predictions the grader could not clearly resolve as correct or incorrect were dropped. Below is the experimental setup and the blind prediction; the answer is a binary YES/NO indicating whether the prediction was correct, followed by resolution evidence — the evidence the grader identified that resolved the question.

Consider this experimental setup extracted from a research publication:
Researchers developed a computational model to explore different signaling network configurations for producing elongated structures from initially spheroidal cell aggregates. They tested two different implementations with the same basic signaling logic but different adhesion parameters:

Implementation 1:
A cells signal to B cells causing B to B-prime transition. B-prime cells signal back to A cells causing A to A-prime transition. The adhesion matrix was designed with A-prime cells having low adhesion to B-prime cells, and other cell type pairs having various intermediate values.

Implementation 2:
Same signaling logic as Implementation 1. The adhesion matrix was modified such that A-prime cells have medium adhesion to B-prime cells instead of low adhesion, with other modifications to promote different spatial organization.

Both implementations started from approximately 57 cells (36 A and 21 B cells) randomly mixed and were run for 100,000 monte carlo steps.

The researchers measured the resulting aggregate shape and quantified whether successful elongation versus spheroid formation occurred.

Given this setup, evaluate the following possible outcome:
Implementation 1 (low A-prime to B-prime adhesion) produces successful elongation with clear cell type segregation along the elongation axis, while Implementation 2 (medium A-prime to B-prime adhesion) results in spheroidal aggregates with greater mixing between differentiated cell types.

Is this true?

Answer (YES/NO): NO